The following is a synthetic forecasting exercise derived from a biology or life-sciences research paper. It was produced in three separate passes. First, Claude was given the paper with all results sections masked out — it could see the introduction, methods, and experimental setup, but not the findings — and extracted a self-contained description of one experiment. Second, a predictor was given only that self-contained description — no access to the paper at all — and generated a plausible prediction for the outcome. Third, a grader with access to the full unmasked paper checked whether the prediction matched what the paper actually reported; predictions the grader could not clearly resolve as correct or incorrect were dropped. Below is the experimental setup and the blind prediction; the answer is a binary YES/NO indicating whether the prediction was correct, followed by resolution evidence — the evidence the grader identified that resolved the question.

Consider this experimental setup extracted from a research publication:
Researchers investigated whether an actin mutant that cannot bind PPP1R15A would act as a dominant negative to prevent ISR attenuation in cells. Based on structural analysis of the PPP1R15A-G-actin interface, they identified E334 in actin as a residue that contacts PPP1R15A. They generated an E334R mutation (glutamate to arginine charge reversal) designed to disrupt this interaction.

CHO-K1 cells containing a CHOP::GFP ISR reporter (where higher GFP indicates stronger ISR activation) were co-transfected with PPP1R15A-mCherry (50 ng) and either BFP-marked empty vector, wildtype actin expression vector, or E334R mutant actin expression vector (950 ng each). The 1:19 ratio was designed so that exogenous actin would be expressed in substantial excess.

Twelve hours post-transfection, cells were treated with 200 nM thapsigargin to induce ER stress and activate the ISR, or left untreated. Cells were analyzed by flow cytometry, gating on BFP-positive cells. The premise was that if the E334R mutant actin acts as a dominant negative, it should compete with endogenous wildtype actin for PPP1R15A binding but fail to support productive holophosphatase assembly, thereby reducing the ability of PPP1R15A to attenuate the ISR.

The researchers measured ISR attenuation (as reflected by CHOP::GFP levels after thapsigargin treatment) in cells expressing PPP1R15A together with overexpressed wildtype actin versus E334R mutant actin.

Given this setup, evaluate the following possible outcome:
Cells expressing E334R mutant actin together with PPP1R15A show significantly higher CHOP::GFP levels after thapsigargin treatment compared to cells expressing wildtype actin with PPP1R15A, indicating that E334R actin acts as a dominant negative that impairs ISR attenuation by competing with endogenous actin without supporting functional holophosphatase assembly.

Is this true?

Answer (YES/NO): NO